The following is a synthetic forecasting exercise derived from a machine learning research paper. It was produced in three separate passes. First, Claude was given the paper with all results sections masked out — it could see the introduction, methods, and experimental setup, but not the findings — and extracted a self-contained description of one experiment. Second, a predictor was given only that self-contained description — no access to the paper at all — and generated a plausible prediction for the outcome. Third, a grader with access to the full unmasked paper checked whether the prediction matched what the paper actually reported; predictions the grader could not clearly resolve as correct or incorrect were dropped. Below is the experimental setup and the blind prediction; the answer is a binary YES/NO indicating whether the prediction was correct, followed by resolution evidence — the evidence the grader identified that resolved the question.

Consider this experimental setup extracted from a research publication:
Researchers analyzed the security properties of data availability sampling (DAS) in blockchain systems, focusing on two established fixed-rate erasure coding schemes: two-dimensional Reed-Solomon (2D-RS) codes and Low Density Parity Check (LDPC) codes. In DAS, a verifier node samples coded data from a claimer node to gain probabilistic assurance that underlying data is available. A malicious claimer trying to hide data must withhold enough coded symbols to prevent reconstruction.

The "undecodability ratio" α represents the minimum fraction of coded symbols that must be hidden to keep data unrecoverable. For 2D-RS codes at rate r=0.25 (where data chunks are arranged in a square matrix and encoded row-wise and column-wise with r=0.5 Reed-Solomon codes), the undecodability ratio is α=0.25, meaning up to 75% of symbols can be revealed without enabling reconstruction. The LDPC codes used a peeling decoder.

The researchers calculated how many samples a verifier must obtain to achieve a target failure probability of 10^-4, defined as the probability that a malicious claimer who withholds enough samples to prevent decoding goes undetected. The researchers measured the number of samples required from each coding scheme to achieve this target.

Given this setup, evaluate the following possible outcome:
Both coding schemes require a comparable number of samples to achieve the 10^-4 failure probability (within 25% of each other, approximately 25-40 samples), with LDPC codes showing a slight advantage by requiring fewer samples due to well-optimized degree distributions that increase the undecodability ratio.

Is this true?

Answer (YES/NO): NO